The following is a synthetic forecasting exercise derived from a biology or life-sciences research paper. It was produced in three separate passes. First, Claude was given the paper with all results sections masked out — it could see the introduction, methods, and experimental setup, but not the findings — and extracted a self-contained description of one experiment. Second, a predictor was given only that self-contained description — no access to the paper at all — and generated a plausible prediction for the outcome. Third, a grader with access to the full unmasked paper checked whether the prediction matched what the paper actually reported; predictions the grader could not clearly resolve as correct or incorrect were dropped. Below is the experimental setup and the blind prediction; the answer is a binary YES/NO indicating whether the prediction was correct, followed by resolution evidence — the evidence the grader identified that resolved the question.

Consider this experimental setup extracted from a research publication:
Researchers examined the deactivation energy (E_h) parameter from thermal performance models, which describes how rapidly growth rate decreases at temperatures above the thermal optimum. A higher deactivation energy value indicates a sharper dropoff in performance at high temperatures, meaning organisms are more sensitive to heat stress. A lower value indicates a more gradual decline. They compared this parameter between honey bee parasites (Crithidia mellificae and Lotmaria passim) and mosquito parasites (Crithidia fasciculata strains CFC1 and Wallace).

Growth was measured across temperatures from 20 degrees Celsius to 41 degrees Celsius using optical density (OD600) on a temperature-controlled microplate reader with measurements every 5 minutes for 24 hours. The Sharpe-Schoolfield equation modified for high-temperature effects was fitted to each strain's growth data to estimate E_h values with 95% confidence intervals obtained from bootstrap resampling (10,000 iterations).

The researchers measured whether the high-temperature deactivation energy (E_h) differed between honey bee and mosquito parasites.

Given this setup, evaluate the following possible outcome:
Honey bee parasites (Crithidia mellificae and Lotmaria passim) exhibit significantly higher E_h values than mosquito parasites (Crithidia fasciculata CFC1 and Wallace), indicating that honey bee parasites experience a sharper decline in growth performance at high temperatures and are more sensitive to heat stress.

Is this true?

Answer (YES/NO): NO